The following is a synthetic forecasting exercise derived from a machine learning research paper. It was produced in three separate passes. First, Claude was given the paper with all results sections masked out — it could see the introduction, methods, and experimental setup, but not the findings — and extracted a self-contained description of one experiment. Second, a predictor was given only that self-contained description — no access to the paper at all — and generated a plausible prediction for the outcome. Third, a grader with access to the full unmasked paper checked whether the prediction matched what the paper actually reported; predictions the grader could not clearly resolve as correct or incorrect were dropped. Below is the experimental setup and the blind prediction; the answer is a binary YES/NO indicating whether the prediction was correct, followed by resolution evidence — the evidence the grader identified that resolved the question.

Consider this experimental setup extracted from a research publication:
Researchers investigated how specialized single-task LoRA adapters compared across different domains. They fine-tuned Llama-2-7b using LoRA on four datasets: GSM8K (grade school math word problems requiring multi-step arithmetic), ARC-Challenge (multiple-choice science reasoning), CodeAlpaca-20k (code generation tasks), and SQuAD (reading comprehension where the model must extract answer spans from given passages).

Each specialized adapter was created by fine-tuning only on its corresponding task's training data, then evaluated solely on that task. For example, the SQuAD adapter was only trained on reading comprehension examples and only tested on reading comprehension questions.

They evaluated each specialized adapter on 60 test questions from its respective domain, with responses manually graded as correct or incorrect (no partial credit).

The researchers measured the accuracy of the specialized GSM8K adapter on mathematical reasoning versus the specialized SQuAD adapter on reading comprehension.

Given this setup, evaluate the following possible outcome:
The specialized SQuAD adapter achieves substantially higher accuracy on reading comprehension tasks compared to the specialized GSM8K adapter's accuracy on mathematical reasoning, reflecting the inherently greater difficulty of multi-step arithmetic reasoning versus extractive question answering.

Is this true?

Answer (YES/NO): YES